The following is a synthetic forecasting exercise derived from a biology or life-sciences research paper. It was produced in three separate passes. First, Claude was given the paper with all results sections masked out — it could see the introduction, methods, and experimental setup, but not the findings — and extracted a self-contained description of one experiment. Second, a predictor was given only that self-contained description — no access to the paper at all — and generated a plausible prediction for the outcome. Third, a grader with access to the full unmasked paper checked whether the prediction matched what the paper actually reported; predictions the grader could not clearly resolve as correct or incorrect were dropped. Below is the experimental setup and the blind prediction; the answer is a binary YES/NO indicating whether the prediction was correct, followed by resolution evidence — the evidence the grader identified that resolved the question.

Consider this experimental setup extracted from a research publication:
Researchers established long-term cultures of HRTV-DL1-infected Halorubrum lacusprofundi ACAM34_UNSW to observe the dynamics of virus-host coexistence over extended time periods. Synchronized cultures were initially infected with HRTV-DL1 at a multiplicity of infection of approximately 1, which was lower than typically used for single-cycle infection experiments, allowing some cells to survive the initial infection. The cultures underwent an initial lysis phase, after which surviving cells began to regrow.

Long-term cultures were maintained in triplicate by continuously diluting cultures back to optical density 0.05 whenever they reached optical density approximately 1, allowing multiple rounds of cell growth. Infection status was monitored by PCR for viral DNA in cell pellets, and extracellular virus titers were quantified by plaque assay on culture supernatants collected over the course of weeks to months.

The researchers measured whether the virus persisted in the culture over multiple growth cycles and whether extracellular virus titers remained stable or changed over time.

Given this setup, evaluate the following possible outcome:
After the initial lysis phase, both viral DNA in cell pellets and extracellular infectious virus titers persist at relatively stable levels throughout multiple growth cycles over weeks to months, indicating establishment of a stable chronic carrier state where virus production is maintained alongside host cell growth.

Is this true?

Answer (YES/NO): NO